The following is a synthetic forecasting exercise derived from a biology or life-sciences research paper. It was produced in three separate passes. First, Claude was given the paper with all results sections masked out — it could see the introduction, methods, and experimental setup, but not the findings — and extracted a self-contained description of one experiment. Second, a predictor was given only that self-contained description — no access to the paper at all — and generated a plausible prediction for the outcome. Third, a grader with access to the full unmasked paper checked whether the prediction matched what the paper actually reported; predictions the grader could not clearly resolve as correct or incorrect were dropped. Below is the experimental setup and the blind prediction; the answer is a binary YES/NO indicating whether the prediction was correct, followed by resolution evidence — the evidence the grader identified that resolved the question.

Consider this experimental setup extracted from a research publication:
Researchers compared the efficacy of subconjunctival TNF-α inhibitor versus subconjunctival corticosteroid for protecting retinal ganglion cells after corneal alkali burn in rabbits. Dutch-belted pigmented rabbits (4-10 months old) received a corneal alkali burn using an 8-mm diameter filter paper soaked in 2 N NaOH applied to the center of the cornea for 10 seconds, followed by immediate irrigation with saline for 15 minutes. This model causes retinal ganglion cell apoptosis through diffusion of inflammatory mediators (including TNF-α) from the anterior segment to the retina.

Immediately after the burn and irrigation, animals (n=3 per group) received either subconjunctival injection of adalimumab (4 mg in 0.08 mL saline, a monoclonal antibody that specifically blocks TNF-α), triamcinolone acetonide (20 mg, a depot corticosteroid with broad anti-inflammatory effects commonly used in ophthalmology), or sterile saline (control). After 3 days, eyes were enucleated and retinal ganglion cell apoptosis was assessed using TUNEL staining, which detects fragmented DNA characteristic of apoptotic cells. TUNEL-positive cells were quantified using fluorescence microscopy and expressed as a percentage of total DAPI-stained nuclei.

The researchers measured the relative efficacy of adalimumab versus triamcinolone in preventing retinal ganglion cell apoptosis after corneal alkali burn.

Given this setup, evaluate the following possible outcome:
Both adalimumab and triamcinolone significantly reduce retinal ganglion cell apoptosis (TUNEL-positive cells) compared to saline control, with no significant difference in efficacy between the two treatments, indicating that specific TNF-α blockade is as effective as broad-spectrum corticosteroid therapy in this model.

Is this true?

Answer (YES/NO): NO